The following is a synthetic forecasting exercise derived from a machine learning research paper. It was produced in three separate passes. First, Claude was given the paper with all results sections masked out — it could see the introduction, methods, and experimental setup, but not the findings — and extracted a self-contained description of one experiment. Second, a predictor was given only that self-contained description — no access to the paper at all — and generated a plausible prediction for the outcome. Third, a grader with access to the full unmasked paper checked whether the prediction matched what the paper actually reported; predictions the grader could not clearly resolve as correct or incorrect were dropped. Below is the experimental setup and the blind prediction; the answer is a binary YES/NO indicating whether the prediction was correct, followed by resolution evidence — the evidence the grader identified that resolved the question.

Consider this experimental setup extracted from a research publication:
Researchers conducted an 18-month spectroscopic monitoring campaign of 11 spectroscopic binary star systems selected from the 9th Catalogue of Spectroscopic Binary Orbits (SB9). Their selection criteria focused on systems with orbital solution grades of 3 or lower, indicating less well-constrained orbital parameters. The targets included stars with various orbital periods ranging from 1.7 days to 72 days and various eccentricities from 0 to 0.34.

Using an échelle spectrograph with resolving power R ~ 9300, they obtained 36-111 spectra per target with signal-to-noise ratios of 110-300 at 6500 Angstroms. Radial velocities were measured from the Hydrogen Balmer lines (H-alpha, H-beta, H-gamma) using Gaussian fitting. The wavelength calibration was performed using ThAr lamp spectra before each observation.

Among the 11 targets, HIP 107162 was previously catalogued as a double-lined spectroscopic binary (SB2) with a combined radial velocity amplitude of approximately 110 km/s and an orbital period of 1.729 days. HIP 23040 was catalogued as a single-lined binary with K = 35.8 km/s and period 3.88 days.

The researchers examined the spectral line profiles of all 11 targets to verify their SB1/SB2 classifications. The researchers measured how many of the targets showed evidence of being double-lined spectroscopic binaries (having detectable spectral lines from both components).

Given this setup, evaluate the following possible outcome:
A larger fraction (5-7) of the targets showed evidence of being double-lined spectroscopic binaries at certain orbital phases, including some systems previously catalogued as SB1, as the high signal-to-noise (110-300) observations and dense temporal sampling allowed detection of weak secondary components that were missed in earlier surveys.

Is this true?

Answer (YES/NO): NO